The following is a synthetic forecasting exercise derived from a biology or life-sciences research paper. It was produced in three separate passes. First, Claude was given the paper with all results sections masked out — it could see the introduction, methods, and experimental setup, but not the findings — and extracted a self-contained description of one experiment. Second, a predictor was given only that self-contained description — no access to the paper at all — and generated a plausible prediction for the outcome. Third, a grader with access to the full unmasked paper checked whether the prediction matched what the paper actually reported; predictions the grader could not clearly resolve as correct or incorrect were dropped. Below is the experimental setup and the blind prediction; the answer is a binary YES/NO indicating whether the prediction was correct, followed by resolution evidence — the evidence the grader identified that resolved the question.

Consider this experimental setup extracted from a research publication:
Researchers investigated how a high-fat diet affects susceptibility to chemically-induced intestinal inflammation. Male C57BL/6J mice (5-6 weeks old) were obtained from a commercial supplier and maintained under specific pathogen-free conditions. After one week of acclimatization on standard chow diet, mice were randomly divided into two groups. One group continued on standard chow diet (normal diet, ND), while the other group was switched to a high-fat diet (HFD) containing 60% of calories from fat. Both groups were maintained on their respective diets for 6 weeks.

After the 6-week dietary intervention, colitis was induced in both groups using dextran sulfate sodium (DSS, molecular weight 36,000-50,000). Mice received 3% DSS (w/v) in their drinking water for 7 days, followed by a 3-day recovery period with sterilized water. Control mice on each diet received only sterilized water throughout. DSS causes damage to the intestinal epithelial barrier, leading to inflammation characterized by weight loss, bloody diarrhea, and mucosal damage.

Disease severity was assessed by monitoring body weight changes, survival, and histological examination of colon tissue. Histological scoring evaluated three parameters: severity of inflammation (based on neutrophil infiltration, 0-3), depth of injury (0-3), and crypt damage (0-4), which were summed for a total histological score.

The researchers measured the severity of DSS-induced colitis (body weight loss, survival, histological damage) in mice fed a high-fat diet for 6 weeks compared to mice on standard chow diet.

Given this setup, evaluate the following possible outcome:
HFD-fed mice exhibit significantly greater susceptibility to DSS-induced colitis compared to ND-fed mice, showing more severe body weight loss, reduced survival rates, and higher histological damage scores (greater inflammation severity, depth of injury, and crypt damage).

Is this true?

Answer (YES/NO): YES